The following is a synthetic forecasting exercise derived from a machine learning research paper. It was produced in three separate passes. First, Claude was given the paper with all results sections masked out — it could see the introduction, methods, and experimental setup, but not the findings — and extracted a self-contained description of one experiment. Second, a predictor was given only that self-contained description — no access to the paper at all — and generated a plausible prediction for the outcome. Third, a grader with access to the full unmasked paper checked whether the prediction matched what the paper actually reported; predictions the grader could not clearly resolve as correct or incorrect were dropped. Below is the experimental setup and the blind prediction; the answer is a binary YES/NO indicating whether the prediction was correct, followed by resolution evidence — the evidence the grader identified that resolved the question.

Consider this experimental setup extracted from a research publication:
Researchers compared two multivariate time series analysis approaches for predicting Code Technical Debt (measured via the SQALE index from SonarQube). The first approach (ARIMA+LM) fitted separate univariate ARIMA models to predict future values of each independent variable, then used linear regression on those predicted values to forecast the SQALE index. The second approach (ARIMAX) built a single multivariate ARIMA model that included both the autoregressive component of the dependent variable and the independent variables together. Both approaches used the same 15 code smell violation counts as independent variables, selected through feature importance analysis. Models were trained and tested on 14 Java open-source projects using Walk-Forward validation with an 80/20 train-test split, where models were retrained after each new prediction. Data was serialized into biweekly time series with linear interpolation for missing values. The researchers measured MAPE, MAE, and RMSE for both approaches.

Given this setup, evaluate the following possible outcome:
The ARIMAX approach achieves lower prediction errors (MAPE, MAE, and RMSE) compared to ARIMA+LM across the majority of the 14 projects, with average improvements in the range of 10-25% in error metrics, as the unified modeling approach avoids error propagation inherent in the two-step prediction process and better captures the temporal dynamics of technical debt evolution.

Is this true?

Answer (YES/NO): NO